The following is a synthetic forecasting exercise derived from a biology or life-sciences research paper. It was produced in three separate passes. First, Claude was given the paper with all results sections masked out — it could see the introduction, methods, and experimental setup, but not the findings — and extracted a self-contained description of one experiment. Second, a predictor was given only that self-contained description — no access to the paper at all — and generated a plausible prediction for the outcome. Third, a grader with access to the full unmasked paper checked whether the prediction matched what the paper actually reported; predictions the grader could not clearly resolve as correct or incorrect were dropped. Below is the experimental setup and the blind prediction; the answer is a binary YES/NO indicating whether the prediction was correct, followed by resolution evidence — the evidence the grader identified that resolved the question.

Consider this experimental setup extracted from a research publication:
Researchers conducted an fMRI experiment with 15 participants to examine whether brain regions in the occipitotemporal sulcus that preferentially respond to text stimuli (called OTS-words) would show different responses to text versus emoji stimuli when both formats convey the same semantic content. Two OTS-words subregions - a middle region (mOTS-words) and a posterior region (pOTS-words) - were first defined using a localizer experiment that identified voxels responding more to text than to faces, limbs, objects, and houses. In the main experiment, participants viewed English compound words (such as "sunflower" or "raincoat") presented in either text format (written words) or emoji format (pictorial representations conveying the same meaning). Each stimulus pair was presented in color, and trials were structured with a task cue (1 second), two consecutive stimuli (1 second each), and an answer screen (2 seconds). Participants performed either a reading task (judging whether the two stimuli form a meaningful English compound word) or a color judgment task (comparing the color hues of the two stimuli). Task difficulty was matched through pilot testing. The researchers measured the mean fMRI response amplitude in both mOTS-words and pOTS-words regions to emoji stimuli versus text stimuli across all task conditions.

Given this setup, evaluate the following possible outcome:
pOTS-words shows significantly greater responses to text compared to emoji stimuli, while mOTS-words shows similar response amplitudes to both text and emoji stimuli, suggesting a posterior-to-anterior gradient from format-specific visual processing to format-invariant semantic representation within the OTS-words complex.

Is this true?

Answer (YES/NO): NO